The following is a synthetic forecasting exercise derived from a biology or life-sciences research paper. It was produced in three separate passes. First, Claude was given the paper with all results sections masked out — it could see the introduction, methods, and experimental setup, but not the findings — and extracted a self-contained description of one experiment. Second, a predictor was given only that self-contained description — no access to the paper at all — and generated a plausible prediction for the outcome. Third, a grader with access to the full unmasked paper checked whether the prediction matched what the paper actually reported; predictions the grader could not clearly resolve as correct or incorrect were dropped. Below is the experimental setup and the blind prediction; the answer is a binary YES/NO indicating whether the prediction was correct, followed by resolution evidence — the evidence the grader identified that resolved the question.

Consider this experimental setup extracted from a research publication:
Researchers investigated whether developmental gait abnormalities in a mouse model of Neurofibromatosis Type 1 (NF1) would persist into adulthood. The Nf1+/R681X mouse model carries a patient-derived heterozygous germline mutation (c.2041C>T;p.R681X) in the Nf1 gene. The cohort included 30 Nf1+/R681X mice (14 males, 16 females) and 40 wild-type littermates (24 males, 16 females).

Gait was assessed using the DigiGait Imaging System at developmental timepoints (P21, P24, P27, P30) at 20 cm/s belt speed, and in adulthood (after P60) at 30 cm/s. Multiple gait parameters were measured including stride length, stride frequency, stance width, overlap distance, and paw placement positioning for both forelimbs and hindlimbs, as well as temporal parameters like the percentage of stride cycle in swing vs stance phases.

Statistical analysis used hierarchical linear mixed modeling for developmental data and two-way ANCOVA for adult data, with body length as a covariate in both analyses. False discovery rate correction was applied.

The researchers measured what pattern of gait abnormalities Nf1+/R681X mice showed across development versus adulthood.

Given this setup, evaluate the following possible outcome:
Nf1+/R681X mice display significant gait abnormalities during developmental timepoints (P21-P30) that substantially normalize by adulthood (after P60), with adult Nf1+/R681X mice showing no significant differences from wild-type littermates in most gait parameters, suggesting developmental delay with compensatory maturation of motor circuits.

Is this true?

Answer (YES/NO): NO